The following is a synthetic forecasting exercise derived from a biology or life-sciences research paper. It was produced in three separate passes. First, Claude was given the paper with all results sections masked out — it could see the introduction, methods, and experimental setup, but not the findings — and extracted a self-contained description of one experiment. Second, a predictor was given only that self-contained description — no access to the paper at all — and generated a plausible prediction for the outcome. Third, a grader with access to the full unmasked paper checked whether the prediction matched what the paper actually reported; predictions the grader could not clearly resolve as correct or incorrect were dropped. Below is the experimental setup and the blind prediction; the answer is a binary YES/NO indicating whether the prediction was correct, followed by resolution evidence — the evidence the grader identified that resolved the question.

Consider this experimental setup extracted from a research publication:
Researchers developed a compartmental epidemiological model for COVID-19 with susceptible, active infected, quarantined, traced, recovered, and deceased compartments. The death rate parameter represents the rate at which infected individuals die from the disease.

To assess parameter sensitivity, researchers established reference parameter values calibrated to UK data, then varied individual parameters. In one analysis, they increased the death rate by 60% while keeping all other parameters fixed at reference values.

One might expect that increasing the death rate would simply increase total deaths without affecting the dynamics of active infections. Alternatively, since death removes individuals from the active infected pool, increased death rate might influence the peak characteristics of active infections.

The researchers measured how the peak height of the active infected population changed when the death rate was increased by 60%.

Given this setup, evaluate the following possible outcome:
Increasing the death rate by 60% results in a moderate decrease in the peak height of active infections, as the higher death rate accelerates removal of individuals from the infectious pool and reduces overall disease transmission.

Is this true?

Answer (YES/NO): NO